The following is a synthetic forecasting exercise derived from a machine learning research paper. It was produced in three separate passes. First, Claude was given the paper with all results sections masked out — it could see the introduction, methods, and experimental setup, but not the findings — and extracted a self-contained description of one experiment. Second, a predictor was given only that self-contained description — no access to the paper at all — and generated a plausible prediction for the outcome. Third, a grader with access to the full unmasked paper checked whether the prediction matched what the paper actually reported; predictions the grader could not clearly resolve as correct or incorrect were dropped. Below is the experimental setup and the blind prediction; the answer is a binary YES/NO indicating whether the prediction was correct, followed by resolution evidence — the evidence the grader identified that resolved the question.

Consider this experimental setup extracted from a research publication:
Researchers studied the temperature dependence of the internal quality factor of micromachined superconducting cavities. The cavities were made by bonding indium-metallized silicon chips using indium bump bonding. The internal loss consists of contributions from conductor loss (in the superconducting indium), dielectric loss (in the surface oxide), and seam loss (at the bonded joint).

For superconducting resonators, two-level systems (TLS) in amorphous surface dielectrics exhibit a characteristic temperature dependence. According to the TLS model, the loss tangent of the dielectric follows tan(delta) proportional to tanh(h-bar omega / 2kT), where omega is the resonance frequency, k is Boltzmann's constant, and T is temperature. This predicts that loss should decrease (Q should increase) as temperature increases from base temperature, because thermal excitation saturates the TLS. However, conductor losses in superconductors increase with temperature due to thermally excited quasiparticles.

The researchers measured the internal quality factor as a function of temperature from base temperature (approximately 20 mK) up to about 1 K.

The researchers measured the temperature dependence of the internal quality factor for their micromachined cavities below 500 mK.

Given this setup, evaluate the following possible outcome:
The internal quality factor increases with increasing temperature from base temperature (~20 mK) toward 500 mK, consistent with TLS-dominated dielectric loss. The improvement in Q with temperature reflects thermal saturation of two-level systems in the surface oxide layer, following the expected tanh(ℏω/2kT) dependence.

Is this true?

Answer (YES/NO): YES